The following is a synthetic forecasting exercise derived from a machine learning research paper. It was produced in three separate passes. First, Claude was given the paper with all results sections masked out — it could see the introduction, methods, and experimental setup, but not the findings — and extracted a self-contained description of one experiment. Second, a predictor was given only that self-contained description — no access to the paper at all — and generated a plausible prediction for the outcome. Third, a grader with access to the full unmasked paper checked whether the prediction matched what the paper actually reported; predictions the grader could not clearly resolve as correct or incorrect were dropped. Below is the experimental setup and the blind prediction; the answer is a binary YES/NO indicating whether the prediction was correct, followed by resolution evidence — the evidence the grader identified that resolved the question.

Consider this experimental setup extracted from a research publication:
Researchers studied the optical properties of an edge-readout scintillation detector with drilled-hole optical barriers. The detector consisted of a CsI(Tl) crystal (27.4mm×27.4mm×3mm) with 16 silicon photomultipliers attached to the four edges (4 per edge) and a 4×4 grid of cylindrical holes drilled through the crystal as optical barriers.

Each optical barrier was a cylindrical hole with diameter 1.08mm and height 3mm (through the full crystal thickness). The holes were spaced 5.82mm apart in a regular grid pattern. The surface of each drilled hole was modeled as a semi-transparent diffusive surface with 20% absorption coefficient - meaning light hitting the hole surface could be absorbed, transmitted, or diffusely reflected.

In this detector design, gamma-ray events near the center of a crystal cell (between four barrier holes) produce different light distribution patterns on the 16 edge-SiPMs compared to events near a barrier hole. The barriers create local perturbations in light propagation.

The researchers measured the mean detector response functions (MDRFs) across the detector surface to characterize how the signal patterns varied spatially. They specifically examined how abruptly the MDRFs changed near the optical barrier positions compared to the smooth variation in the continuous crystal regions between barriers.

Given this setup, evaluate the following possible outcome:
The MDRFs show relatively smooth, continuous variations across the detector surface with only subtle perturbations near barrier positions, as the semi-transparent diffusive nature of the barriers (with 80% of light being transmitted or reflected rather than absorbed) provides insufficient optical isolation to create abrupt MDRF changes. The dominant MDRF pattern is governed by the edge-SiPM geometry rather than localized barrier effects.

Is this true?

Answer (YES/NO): NO